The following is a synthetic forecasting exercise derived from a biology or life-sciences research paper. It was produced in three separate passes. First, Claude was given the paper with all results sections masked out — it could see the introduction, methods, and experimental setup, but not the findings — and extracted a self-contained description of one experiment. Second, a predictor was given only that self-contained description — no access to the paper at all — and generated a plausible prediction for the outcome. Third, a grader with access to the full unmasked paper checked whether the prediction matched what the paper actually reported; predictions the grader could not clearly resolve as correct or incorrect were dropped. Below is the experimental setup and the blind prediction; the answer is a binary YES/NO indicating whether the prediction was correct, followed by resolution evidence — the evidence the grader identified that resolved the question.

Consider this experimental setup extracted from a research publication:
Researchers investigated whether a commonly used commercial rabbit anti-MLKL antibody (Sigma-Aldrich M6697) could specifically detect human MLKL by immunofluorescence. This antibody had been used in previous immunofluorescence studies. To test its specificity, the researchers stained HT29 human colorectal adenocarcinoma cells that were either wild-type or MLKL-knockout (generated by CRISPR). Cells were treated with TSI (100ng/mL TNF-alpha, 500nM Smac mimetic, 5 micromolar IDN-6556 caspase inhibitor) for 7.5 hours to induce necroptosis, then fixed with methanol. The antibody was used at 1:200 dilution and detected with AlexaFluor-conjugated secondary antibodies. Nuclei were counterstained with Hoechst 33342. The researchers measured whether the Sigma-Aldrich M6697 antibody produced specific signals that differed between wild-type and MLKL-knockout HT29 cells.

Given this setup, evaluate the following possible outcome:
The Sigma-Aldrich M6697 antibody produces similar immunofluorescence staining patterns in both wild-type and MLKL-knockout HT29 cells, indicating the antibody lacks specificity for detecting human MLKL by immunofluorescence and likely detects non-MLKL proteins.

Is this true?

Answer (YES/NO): YES